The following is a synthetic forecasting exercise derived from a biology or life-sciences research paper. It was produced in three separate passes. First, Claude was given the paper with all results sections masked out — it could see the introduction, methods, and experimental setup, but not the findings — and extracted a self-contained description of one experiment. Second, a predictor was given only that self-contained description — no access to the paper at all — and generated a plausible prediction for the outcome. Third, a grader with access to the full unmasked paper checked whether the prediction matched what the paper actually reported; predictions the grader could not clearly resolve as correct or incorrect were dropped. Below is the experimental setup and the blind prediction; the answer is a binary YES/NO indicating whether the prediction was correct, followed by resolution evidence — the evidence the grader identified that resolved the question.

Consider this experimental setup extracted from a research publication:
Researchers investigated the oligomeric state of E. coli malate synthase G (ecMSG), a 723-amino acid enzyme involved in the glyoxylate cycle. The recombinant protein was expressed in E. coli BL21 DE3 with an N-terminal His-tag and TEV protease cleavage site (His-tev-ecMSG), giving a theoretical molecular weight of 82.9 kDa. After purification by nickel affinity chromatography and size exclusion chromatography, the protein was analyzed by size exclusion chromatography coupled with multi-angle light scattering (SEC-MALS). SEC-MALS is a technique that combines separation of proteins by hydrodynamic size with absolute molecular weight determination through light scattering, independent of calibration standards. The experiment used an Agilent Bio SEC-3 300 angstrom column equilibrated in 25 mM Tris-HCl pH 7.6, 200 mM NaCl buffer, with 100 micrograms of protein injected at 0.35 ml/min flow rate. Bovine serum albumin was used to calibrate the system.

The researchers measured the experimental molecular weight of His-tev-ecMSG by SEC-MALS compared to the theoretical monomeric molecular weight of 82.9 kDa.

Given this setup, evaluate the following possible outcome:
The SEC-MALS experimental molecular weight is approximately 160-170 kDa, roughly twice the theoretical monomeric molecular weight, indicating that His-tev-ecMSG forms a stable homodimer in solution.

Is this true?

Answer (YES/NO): NO